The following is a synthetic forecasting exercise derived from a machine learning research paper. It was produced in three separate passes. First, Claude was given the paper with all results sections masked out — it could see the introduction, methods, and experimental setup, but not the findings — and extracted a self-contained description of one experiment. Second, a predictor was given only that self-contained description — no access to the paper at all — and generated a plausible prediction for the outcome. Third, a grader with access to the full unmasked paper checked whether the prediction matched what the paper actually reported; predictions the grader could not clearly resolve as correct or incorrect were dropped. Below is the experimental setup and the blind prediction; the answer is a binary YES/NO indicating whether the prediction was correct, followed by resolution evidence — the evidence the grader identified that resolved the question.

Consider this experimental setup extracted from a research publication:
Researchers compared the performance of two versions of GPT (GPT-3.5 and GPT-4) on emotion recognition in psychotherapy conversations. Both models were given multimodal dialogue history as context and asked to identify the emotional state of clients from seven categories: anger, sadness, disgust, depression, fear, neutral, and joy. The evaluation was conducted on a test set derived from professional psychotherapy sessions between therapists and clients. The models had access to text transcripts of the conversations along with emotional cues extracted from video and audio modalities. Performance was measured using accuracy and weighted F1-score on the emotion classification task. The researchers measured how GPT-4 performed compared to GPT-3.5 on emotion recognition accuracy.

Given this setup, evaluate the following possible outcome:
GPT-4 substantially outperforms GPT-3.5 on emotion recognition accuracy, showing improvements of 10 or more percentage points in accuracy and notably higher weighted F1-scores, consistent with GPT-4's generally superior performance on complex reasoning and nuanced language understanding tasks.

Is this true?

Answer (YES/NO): NO